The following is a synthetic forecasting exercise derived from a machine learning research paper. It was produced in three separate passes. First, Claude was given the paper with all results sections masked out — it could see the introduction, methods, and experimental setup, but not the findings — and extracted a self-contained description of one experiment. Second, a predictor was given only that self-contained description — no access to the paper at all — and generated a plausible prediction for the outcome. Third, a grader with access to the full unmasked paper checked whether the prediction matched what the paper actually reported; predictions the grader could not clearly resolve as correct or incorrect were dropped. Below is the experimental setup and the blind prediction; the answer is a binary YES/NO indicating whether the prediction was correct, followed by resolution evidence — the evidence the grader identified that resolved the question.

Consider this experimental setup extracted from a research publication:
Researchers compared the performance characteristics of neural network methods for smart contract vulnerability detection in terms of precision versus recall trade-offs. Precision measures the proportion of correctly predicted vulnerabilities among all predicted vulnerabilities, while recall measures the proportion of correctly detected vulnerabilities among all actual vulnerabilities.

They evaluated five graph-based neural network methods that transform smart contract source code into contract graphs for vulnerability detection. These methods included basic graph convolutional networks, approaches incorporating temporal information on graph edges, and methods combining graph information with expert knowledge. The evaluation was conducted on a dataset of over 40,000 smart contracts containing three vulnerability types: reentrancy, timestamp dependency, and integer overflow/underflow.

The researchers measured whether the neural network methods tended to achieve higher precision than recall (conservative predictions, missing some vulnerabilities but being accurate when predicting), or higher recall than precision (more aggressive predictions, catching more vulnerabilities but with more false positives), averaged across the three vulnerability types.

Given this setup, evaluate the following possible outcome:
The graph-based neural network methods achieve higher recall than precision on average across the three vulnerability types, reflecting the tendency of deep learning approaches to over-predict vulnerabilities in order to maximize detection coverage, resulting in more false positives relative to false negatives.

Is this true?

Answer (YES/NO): NO